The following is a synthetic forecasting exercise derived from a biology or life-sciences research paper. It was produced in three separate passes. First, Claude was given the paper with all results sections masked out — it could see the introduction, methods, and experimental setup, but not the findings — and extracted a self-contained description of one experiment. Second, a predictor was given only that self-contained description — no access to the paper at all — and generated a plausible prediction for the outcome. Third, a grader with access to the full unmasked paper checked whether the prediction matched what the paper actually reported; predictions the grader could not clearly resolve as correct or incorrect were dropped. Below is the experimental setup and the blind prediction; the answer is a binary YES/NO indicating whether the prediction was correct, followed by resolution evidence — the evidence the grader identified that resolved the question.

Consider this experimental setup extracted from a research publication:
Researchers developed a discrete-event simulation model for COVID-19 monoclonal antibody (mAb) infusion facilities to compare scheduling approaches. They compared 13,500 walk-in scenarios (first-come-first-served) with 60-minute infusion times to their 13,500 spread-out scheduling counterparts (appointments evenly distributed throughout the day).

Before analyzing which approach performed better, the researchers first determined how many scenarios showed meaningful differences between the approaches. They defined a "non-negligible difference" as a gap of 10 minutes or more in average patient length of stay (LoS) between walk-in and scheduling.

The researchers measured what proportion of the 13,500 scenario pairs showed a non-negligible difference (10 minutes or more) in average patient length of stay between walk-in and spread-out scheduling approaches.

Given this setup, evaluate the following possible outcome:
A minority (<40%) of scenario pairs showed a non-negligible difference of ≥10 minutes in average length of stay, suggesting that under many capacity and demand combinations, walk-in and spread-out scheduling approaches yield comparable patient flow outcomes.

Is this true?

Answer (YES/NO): NO